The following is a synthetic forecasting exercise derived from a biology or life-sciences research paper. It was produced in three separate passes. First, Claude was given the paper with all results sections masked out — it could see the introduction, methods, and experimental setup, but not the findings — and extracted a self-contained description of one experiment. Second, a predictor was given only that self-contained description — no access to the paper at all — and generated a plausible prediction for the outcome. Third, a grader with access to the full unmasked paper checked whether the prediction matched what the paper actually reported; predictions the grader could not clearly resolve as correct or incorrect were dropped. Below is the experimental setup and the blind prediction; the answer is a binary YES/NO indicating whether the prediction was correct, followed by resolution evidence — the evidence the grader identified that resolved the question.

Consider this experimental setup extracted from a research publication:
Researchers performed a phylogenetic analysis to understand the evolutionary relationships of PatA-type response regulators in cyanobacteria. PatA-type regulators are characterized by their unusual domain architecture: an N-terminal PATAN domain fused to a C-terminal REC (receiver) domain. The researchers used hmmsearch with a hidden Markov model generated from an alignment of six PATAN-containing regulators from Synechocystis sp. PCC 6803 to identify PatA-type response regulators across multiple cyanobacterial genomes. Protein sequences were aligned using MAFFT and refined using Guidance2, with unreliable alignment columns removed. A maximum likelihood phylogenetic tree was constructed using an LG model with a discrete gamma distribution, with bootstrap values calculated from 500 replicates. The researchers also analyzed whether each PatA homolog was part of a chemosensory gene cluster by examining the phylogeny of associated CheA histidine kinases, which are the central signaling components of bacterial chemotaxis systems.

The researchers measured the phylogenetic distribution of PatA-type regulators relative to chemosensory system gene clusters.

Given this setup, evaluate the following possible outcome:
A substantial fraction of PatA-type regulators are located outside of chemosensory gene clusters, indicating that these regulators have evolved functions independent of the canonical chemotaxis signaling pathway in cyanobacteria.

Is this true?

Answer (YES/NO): YES